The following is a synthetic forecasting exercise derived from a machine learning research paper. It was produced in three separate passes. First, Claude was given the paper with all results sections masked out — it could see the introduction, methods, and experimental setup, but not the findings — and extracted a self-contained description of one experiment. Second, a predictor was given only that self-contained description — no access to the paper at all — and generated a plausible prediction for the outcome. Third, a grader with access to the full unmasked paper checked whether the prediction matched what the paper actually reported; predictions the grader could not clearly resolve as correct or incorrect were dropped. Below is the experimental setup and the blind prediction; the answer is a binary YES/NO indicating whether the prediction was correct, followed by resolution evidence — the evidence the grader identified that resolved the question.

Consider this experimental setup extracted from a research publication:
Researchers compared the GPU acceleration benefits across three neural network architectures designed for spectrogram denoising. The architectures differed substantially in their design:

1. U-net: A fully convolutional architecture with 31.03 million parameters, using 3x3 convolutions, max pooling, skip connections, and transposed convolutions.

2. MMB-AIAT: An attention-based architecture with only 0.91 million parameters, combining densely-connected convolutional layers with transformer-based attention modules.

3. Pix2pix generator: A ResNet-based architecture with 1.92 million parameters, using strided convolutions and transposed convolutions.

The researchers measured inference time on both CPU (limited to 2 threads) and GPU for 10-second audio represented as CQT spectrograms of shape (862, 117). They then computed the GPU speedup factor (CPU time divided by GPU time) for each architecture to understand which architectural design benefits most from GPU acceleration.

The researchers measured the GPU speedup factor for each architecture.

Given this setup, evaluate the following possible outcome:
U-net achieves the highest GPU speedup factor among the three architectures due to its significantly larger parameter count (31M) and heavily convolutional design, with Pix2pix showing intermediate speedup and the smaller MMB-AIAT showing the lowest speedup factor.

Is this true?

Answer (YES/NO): YES